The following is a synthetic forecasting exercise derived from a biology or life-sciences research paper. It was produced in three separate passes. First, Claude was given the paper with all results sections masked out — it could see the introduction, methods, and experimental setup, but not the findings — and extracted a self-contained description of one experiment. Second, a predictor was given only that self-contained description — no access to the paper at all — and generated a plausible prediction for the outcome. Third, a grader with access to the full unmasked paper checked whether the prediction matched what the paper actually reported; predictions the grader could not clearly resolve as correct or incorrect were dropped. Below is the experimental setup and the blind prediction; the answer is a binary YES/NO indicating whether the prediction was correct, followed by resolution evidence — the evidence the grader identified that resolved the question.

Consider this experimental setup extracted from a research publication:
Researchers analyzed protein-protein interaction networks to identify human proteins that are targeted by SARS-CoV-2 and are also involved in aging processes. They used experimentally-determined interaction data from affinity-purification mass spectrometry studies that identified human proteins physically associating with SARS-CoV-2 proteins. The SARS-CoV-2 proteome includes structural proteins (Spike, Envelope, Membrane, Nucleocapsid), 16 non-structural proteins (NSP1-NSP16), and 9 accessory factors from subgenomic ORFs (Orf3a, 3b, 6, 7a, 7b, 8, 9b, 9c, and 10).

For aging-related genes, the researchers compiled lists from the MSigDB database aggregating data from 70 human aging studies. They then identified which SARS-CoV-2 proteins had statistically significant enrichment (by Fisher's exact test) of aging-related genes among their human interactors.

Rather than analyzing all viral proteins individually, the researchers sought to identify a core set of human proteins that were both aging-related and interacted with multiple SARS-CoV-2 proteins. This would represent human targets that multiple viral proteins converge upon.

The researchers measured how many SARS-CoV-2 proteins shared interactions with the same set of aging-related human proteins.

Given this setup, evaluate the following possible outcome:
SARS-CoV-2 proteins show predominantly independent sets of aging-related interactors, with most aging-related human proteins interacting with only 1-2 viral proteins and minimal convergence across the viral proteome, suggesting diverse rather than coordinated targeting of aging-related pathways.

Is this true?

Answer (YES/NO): NO